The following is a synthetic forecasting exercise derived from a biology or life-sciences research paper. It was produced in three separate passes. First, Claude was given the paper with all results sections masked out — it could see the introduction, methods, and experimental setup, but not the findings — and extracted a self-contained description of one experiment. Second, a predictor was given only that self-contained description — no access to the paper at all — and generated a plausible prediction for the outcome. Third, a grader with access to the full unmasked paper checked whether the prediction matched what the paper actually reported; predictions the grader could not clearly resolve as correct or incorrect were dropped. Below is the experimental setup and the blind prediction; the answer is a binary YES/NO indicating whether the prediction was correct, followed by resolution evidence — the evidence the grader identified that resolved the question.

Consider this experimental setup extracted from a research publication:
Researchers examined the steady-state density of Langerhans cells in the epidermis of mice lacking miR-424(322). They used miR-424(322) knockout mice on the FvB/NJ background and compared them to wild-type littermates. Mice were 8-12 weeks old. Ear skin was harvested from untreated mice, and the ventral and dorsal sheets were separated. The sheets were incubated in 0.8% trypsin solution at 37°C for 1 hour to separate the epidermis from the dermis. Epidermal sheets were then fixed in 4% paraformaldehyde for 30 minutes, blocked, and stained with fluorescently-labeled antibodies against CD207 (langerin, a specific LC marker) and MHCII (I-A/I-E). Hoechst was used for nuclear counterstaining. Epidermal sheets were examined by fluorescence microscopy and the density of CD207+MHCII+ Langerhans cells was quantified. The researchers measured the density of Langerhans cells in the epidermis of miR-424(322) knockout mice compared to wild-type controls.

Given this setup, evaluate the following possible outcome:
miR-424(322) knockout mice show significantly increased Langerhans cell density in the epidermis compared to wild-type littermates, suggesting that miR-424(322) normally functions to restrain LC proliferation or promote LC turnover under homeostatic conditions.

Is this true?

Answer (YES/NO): NO